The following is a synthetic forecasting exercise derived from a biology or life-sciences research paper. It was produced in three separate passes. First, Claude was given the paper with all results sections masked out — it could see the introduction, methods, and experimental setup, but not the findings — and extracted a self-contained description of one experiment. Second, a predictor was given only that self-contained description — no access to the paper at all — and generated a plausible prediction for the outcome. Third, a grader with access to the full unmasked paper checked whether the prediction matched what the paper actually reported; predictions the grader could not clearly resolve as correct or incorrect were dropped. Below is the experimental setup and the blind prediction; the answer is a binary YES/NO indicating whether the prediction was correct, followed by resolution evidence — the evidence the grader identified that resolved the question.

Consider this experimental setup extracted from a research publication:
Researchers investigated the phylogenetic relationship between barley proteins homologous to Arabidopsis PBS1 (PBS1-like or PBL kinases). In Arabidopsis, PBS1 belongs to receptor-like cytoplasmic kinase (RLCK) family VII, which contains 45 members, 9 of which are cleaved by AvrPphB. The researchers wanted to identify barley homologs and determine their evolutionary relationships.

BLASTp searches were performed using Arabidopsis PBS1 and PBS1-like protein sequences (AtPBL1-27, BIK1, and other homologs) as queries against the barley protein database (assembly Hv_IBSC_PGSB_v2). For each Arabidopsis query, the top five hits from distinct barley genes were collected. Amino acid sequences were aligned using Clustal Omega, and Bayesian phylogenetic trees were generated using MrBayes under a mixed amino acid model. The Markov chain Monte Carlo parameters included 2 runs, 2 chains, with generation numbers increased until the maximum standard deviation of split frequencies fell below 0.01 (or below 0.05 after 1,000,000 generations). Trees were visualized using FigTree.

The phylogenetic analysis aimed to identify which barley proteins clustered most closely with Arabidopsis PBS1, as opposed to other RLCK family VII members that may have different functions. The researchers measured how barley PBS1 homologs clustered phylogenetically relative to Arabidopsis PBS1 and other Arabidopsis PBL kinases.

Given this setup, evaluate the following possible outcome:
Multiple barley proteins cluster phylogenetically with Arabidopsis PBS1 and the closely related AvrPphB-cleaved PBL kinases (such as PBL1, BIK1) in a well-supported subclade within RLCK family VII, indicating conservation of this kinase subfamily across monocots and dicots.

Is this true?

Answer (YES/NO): NO